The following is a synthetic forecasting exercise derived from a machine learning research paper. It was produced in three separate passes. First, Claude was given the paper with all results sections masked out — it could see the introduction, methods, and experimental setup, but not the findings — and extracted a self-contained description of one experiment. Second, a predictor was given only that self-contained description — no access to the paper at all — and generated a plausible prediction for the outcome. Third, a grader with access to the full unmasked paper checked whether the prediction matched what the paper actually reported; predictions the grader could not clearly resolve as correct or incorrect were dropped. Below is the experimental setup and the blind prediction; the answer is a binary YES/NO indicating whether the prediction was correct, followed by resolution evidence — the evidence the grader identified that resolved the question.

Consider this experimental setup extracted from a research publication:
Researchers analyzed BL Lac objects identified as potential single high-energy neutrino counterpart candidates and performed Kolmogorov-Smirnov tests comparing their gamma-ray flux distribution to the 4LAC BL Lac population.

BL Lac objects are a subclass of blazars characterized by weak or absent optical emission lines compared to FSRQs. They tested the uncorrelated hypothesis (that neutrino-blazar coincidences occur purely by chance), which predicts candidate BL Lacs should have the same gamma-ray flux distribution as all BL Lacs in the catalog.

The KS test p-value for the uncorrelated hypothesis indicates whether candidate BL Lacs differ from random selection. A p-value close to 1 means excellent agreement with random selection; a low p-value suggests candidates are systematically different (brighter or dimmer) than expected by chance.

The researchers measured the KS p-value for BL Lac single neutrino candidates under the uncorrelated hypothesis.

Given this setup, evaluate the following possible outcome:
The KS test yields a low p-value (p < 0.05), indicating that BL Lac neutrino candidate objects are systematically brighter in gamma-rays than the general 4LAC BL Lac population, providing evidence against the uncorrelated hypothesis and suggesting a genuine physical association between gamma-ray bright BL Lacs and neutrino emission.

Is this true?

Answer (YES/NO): NO